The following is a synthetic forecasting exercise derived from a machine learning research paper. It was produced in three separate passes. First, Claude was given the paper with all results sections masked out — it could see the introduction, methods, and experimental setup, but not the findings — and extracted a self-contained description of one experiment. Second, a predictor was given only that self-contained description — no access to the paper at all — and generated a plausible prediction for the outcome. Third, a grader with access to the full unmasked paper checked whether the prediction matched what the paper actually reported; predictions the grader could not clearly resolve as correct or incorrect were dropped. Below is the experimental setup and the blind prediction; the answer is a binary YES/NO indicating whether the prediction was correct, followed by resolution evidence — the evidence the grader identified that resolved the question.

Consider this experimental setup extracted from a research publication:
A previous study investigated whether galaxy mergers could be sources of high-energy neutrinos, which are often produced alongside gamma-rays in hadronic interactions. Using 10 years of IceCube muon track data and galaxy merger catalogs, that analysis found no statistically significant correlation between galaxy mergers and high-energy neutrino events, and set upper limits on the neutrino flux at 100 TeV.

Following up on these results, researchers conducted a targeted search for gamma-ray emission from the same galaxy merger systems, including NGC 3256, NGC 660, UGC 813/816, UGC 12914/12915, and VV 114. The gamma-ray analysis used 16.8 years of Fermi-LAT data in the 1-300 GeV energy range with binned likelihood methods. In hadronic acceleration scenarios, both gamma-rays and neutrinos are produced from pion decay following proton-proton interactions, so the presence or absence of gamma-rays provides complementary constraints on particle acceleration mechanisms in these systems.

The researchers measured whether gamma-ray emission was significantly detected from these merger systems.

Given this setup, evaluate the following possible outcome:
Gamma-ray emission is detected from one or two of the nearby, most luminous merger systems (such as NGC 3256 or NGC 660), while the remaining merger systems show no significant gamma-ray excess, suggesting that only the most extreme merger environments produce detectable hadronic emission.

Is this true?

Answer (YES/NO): YES